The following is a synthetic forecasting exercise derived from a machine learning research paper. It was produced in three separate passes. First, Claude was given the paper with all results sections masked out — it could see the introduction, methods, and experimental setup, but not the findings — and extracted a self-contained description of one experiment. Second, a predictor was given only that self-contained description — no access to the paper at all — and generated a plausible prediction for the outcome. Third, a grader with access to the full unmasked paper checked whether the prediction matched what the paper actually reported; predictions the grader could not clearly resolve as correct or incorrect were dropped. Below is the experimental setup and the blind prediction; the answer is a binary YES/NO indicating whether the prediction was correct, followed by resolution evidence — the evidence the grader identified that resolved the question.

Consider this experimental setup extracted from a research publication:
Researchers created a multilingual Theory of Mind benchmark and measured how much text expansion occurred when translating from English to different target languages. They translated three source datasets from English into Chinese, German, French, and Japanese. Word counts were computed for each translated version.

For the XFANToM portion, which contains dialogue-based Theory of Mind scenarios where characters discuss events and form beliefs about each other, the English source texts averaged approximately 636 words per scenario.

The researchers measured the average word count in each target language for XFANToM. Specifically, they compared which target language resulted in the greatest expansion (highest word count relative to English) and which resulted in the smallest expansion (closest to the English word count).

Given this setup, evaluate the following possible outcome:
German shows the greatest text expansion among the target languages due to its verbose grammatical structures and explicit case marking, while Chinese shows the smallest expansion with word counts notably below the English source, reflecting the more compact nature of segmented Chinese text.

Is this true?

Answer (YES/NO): NO